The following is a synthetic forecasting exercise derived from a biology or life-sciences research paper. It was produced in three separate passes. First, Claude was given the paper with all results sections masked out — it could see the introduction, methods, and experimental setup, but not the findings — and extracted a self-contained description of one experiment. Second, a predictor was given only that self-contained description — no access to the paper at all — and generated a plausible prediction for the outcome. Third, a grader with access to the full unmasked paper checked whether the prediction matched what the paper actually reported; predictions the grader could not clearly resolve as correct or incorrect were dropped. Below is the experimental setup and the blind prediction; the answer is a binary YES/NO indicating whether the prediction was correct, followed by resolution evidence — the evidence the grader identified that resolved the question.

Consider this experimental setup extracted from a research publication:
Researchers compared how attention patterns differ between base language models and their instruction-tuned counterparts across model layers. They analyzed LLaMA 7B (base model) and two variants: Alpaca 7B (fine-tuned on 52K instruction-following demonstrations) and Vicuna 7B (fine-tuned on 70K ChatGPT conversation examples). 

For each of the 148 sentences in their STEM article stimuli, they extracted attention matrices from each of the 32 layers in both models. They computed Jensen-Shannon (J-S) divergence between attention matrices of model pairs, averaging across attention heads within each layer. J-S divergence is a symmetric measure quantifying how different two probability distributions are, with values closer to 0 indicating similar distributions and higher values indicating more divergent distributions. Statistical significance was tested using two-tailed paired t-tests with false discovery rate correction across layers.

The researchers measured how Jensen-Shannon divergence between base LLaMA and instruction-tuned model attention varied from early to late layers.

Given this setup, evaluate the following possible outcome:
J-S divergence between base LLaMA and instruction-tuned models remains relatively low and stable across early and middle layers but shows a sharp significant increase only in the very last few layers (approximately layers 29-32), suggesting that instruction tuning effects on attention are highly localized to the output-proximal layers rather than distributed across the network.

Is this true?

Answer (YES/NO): NO